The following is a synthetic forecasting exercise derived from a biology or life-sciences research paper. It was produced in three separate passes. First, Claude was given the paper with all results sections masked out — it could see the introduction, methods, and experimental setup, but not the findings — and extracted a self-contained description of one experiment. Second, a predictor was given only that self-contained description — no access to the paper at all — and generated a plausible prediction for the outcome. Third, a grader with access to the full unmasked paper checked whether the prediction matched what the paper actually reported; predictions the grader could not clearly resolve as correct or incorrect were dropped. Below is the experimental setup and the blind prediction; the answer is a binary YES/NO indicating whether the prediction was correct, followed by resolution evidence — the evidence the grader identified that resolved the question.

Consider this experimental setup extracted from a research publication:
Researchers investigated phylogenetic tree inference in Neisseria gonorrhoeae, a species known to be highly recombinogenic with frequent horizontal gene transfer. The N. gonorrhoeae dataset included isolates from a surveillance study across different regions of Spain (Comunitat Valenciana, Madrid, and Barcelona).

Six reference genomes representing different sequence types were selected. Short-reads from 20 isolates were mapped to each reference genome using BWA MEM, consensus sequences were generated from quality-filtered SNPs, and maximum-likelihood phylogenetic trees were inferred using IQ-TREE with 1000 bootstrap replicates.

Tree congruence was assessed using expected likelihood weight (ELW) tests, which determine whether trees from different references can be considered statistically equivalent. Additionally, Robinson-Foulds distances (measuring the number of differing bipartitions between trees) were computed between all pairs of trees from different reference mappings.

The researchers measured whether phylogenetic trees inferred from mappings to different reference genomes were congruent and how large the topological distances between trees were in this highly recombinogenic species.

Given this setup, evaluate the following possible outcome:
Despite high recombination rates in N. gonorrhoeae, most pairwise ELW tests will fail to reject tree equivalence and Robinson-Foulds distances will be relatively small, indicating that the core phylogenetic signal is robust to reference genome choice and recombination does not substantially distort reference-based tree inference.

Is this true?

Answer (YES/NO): NO